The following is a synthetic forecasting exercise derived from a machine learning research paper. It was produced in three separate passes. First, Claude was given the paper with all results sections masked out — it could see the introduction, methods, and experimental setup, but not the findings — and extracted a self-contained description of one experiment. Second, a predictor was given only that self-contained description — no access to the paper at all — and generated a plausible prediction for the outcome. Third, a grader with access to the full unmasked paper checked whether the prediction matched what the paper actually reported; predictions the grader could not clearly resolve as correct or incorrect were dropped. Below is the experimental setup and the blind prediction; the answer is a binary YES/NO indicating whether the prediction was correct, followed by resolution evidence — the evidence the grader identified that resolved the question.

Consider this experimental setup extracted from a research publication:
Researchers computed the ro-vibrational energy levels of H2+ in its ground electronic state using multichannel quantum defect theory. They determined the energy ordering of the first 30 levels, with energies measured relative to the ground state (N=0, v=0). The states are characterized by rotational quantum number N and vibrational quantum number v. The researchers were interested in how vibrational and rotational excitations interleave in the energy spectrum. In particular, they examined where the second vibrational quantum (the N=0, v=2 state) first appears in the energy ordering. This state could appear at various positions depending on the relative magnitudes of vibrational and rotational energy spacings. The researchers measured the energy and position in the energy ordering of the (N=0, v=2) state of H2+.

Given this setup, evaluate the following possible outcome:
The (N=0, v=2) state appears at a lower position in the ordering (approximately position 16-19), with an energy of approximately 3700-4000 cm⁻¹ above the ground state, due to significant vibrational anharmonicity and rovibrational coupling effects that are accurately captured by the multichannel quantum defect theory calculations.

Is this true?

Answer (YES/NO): NO